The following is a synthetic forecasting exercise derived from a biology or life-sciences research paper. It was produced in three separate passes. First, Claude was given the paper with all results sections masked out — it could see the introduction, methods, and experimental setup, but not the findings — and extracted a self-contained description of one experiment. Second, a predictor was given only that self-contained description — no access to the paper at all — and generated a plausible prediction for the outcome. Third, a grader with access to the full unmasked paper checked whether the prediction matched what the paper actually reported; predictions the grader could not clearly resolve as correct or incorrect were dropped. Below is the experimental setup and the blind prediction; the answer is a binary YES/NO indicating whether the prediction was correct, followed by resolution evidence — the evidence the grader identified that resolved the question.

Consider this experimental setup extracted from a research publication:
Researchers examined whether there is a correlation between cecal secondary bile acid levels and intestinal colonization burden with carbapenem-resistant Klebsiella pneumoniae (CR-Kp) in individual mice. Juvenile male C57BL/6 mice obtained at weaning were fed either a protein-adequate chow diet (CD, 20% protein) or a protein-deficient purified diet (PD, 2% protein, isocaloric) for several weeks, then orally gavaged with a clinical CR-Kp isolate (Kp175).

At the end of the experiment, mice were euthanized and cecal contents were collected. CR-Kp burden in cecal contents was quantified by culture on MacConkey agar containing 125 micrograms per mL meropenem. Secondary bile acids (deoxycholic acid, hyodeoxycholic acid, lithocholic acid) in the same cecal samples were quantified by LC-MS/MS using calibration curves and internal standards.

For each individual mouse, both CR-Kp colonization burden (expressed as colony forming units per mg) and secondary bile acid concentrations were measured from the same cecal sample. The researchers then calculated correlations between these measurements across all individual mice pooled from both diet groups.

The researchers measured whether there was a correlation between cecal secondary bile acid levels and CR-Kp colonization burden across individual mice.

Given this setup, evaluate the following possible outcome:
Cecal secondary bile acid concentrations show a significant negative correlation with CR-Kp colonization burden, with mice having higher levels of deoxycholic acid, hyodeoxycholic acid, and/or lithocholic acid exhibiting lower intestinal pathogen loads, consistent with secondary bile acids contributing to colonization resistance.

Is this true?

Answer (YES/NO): YES